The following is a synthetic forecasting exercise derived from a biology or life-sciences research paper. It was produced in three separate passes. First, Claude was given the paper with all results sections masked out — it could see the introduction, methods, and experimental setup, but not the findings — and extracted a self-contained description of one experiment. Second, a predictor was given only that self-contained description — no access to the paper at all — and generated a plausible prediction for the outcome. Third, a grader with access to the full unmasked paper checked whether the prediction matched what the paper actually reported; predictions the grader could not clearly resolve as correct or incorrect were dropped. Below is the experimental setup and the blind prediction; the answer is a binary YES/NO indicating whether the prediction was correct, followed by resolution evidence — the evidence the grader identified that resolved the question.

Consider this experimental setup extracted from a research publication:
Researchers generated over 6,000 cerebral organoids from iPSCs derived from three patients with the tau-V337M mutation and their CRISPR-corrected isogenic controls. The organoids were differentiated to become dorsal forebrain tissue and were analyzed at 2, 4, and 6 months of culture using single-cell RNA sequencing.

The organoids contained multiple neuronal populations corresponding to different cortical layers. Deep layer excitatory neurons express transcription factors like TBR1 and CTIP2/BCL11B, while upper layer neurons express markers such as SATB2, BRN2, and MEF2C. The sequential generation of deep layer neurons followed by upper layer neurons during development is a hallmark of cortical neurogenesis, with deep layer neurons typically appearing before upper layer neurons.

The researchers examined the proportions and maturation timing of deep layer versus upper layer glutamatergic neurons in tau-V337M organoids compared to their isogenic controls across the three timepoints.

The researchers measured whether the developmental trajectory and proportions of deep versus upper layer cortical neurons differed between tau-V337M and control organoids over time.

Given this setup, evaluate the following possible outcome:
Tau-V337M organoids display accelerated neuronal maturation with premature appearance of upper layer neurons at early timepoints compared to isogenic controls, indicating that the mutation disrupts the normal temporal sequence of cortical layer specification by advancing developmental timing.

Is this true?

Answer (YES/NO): NO